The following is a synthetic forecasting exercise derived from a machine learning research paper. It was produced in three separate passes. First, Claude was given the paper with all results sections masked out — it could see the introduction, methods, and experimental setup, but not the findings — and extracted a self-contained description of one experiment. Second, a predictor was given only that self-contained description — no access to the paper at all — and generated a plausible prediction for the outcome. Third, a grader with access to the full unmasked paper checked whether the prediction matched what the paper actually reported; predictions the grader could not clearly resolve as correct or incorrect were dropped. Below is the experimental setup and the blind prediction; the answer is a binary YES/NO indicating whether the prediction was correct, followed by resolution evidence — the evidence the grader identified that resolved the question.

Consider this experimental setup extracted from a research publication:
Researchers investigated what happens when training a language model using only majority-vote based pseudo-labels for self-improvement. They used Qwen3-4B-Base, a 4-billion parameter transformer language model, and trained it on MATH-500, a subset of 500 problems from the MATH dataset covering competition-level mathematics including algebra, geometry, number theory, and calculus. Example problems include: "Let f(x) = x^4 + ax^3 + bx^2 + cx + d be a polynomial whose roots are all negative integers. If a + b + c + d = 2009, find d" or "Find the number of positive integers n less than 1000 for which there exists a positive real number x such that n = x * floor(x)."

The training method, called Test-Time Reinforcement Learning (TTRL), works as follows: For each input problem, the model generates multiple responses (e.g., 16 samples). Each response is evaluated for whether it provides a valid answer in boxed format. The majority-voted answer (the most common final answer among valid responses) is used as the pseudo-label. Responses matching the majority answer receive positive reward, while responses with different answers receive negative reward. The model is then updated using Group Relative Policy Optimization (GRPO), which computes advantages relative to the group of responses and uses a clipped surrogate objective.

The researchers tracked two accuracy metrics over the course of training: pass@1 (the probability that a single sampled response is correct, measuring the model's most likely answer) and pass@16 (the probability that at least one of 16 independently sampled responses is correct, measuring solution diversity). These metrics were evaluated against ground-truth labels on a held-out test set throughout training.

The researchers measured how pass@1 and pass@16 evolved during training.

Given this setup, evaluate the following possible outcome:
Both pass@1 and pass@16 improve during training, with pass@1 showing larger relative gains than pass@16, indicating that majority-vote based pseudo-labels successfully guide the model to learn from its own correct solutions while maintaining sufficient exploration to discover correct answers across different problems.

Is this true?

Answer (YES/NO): NO